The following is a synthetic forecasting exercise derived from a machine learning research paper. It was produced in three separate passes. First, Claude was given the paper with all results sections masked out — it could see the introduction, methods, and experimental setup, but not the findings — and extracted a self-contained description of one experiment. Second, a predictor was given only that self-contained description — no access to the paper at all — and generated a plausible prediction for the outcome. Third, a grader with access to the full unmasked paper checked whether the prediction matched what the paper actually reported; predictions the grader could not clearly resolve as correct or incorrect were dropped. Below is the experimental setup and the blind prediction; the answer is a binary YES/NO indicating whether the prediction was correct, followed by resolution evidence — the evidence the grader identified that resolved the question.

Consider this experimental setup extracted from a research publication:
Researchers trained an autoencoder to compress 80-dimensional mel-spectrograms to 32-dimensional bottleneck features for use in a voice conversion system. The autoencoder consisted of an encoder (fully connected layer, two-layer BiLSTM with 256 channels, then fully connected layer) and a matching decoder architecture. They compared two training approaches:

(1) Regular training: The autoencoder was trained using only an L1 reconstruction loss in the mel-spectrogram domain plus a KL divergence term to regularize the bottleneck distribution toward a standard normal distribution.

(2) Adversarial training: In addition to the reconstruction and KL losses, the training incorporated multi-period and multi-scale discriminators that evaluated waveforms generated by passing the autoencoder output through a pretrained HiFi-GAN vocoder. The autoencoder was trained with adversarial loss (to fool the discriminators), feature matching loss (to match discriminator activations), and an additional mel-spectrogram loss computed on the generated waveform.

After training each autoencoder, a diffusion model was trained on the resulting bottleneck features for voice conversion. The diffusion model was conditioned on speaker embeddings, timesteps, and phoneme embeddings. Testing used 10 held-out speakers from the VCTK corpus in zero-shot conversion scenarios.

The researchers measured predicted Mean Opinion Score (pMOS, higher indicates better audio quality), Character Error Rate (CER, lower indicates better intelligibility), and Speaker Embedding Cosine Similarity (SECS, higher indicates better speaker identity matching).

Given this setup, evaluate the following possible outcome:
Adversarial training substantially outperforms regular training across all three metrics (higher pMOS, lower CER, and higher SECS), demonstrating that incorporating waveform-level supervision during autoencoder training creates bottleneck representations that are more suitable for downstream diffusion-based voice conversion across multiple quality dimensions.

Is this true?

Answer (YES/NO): NO